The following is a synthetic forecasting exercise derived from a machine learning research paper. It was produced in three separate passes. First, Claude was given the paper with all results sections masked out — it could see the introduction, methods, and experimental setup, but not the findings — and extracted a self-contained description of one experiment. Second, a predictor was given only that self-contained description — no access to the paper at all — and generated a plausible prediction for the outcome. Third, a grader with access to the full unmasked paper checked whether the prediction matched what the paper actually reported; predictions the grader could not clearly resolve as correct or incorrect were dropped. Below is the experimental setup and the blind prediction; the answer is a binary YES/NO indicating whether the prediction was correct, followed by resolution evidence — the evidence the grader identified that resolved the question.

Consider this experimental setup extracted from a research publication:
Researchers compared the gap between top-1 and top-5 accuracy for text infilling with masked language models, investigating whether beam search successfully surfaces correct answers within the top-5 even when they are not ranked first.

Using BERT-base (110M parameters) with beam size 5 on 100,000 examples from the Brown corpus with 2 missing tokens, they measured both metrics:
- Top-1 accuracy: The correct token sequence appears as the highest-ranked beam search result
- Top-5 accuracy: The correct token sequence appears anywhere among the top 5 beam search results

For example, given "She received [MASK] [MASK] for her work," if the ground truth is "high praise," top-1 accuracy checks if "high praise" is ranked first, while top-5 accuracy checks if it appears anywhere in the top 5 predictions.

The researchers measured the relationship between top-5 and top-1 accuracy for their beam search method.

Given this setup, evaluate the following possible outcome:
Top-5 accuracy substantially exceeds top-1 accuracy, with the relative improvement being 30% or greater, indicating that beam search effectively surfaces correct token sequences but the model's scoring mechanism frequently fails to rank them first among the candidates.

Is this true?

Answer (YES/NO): YES